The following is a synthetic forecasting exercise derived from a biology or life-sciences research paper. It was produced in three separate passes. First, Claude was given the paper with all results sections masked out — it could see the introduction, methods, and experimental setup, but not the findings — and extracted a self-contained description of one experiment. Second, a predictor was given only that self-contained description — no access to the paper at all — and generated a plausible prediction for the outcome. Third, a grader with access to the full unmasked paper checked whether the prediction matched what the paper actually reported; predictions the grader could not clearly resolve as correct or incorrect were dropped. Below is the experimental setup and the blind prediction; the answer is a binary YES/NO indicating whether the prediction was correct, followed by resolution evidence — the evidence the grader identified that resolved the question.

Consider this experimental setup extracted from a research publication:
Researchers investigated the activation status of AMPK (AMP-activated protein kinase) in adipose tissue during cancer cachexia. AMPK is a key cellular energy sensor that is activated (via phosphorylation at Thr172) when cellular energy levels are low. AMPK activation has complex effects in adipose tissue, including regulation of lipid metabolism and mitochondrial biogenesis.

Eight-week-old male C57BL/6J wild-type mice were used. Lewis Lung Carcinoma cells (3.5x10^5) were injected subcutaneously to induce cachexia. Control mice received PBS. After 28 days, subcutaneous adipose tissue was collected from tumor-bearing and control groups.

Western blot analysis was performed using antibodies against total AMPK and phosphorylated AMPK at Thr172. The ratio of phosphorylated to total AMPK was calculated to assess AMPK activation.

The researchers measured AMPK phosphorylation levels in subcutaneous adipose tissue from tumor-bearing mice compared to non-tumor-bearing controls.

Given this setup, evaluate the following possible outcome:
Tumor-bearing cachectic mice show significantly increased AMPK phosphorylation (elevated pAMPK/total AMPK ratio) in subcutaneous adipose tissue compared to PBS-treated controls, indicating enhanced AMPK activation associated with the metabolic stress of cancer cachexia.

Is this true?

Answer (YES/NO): NO